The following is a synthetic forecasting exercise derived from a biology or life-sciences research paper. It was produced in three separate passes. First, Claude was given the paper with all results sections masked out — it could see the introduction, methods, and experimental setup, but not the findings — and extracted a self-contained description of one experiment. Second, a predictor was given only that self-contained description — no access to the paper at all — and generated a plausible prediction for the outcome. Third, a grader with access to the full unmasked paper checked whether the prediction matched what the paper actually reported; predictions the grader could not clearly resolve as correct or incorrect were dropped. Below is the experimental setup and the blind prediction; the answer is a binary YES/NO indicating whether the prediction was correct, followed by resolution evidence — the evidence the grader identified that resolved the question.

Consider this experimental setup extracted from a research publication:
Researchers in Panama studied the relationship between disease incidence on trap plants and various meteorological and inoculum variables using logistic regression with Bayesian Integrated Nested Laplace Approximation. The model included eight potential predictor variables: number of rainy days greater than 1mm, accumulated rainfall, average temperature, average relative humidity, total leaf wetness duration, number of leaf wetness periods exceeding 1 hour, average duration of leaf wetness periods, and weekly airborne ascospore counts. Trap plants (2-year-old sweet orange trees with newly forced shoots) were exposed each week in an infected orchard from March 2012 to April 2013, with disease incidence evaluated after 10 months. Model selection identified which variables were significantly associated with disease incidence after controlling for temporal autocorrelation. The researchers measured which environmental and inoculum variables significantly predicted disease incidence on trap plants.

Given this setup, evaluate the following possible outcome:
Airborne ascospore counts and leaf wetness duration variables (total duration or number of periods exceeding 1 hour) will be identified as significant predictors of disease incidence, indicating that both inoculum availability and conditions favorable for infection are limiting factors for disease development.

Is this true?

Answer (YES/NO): NO